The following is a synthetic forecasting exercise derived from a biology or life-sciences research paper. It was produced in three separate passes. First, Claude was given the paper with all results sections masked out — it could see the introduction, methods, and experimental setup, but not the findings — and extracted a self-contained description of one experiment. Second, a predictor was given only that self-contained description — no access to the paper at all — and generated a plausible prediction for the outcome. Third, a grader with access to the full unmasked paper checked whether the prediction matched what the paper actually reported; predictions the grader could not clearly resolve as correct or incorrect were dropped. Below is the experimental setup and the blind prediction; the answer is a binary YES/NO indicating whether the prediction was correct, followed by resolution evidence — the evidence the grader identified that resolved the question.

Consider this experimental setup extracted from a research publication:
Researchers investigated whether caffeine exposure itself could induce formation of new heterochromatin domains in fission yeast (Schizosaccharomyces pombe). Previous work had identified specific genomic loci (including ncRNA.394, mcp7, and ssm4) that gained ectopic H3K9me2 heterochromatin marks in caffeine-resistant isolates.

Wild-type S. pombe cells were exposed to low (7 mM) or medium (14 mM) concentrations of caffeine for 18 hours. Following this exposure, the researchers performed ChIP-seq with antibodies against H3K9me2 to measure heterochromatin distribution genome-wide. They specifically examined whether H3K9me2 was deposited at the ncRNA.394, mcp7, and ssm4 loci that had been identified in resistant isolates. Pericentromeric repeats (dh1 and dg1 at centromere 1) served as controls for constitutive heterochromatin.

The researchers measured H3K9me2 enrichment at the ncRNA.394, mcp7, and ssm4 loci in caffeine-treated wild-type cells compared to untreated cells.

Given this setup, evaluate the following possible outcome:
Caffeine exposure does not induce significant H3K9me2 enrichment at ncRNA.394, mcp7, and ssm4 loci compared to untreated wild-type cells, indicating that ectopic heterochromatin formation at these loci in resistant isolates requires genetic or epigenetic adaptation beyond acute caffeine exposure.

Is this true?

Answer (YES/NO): NO